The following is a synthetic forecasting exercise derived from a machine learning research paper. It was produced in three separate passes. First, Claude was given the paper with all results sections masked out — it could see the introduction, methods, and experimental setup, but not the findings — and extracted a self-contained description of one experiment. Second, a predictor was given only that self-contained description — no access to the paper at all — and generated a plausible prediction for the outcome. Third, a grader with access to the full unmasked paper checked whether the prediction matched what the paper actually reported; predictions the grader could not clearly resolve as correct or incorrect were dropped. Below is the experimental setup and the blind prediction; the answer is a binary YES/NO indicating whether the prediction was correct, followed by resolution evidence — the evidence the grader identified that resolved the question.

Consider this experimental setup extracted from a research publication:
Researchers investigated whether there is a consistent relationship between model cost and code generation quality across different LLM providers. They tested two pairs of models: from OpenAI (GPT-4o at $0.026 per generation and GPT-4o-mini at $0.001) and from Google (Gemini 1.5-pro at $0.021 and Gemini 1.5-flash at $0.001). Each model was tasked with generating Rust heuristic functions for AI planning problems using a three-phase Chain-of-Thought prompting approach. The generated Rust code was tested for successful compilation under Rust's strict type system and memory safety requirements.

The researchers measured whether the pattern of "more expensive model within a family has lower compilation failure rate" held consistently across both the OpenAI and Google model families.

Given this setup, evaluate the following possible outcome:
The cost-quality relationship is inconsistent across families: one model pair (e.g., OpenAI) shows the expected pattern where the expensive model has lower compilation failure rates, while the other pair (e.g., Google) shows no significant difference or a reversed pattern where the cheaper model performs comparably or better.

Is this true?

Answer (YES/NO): YES